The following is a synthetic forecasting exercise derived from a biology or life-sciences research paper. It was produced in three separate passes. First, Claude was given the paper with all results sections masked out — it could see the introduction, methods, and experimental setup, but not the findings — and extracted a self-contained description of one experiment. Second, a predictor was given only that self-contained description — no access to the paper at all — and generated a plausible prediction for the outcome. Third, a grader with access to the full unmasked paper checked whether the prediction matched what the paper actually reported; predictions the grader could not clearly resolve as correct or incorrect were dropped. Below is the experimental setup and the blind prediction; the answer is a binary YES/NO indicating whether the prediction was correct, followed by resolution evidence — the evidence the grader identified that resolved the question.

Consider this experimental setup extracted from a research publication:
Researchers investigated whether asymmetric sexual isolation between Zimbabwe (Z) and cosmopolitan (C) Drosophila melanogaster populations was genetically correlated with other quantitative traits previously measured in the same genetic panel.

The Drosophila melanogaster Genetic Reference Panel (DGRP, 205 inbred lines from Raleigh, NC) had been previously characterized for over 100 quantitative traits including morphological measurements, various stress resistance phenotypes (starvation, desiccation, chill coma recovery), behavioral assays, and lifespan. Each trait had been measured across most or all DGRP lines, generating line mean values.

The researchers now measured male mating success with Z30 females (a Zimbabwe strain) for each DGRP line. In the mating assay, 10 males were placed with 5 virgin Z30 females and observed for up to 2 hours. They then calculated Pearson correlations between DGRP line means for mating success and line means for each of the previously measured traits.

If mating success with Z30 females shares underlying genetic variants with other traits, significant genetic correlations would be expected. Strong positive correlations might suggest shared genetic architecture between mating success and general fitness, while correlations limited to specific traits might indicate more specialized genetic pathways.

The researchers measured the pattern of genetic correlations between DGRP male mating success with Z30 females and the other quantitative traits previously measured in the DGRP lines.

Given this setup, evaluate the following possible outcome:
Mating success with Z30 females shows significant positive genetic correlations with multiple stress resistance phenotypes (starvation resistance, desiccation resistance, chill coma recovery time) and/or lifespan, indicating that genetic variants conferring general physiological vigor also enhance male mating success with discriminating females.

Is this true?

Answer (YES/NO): NO